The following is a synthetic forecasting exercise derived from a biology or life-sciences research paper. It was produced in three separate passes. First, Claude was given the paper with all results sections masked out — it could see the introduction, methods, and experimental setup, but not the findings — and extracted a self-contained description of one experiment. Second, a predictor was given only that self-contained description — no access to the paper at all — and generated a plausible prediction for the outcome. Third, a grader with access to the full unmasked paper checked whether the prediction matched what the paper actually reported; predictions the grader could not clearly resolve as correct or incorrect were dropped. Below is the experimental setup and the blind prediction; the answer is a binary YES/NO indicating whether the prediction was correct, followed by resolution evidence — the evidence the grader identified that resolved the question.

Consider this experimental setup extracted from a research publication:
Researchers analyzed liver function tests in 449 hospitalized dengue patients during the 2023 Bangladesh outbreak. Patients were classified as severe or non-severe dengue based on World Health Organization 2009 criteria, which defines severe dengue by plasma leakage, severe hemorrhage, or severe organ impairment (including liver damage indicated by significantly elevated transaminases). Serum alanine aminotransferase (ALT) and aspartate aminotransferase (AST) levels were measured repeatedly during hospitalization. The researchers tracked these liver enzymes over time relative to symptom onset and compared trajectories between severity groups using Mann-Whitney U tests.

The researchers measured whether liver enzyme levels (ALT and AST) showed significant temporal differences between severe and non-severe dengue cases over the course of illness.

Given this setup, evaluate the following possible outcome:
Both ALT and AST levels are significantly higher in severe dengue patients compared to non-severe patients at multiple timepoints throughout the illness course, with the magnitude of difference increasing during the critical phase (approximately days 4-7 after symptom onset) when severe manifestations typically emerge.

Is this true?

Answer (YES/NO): NO